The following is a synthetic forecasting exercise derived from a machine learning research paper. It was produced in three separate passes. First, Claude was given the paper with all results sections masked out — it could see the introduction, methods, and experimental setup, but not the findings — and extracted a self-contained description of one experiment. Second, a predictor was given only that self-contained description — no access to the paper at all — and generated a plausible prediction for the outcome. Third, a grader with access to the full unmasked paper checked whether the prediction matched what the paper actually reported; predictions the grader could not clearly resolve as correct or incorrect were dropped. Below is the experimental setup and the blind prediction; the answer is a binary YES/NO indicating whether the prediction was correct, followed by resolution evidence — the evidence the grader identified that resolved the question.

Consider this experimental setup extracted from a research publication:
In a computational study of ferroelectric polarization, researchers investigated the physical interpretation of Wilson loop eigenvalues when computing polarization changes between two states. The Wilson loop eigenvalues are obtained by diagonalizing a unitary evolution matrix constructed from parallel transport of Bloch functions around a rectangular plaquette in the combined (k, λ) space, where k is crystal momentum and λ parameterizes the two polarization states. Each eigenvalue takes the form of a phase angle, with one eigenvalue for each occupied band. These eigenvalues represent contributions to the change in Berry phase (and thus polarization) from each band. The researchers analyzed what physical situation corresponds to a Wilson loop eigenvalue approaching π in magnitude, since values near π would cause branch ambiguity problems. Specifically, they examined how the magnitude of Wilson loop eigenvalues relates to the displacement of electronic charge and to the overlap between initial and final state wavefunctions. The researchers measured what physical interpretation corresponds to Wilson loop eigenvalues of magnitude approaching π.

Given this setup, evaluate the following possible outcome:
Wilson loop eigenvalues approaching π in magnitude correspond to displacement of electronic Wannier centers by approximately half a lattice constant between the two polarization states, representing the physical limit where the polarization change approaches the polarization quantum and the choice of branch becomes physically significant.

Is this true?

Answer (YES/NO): YES